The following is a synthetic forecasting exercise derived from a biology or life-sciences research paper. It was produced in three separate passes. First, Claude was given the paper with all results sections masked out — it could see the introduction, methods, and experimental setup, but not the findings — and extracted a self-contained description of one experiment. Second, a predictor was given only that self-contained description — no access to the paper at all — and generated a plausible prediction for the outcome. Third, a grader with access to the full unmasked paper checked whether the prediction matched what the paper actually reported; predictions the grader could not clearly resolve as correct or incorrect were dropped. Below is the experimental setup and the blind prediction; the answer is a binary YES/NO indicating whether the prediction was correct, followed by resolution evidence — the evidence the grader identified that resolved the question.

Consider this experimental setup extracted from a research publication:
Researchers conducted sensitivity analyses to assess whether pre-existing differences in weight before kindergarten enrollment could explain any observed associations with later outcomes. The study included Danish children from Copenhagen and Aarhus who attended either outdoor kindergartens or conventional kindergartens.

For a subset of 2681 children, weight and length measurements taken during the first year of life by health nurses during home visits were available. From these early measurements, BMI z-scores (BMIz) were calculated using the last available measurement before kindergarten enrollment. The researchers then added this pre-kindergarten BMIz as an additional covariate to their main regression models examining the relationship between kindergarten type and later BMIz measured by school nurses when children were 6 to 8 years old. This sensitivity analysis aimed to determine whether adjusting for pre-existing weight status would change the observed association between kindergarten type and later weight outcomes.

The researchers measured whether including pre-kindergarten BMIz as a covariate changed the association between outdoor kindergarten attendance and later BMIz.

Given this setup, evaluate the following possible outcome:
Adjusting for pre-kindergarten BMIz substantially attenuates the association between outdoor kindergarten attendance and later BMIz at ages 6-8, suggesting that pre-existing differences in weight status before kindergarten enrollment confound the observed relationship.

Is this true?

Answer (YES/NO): NO